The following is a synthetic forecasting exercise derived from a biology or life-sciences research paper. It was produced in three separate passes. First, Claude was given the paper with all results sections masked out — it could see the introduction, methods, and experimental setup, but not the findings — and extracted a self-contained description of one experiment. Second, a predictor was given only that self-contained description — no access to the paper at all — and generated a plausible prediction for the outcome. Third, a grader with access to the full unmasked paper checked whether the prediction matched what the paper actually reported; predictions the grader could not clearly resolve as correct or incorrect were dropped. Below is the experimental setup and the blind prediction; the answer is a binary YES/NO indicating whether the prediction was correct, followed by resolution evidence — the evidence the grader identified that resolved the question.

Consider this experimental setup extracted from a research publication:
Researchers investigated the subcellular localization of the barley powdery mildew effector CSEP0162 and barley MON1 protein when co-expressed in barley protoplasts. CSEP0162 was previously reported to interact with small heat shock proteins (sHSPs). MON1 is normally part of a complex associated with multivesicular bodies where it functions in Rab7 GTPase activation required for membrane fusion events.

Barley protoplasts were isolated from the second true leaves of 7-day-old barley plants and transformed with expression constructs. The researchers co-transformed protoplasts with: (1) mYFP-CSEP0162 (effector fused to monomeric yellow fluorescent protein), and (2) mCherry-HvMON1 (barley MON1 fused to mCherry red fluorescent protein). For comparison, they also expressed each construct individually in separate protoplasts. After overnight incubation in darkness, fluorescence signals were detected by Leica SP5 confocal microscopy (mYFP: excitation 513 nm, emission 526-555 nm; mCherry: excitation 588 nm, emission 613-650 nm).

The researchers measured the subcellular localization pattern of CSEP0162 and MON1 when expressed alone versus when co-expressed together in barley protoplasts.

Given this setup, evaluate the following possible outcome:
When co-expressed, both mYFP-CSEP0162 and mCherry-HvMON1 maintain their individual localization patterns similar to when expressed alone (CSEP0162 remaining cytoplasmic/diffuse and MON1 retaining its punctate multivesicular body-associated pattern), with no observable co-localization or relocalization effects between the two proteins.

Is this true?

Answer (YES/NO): NO